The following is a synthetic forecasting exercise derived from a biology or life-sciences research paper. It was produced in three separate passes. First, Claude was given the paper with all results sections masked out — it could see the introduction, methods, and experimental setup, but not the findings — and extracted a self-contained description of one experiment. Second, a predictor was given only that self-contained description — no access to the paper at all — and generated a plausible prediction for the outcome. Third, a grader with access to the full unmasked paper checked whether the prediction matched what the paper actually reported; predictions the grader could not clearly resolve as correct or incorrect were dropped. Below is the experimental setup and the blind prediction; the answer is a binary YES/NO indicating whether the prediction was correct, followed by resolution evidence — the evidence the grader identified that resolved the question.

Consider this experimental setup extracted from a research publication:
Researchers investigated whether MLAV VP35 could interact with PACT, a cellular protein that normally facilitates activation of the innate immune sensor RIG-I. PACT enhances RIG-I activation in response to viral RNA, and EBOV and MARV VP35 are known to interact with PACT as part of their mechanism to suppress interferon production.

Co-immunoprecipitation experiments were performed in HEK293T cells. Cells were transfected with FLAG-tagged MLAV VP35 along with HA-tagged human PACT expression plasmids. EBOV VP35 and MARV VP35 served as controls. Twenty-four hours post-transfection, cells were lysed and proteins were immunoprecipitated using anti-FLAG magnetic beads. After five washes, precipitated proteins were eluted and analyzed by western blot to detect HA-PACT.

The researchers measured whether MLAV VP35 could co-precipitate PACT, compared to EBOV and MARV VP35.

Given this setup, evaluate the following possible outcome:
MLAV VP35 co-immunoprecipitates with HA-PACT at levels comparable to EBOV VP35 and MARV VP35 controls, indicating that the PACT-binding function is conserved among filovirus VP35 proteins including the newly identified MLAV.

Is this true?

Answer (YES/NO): YES